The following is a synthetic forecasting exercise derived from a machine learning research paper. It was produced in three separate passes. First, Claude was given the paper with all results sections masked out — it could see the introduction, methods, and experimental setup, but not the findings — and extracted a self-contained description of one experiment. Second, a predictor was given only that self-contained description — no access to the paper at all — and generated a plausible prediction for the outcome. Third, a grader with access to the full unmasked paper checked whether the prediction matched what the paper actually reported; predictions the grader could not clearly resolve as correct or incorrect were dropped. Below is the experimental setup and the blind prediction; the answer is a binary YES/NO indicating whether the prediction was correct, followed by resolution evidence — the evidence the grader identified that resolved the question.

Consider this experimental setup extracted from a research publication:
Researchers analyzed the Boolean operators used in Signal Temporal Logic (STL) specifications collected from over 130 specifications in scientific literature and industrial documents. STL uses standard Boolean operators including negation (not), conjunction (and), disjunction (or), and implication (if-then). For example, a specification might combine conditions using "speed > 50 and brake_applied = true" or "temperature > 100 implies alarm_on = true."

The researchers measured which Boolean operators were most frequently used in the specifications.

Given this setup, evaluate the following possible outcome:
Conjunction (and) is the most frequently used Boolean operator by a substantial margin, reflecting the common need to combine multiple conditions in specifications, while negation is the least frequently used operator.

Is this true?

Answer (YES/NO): NO